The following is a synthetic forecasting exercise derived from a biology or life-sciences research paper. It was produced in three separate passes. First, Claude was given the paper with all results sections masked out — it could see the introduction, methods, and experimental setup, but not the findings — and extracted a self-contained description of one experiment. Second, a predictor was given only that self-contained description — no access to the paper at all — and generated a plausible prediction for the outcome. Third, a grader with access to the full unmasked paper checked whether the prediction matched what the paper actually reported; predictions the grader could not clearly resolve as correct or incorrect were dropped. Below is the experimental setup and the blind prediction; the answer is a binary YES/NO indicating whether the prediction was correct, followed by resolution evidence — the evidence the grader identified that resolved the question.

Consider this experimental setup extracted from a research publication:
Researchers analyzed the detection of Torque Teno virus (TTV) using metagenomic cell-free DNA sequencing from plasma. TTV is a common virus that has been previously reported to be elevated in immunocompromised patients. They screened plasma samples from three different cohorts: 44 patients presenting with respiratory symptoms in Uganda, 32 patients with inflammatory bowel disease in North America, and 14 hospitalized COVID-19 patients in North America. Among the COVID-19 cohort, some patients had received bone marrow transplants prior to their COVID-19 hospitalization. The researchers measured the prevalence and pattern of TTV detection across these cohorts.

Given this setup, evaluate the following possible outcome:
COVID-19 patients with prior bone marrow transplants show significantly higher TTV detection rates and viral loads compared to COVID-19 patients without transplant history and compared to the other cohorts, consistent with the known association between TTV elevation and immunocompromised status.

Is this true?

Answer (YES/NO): NO